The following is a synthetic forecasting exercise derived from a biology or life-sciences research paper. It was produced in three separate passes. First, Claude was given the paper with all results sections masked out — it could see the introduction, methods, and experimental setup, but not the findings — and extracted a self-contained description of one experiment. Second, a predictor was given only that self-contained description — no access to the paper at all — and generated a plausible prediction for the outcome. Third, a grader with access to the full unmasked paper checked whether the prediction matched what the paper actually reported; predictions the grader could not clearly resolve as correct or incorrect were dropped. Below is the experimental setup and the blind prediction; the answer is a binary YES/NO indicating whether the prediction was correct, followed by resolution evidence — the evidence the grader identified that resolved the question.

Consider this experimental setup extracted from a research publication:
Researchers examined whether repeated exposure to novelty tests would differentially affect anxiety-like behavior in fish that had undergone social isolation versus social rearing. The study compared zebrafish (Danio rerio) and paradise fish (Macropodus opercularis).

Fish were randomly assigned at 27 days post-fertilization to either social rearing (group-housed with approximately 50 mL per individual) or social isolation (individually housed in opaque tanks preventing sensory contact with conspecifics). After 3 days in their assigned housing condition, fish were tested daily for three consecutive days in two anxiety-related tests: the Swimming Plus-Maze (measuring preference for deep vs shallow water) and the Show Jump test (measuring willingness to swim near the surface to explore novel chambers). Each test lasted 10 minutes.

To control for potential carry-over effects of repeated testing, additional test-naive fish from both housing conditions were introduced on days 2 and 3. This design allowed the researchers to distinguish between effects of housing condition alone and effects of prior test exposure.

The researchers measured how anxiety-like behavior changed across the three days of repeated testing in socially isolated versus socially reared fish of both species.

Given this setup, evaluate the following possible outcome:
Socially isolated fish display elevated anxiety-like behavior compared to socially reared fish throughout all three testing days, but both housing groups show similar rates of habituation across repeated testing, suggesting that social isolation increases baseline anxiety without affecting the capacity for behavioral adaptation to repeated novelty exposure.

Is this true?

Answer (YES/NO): NO